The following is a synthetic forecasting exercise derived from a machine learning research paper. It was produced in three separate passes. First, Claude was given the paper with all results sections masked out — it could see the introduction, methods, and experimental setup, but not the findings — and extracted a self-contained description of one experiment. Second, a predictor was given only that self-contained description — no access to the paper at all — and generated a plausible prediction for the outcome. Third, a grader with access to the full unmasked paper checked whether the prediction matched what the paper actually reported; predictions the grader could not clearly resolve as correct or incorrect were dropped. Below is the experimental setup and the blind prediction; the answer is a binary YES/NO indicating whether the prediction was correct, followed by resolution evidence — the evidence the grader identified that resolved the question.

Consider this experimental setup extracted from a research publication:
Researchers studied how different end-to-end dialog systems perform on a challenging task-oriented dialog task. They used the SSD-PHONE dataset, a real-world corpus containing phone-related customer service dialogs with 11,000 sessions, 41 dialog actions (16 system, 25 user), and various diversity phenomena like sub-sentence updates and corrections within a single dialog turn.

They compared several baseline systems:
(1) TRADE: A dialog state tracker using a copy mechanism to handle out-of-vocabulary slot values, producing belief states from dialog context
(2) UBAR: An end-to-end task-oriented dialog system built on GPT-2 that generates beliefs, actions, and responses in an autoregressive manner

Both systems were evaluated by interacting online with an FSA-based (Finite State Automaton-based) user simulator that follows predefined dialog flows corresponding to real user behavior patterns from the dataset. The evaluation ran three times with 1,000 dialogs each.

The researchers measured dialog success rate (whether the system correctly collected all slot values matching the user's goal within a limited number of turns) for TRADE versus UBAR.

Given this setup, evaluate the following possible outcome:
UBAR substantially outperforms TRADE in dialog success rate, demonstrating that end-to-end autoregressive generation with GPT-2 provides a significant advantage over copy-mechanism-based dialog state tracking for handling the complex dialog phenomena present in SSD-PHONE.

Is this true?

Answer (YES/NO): YES